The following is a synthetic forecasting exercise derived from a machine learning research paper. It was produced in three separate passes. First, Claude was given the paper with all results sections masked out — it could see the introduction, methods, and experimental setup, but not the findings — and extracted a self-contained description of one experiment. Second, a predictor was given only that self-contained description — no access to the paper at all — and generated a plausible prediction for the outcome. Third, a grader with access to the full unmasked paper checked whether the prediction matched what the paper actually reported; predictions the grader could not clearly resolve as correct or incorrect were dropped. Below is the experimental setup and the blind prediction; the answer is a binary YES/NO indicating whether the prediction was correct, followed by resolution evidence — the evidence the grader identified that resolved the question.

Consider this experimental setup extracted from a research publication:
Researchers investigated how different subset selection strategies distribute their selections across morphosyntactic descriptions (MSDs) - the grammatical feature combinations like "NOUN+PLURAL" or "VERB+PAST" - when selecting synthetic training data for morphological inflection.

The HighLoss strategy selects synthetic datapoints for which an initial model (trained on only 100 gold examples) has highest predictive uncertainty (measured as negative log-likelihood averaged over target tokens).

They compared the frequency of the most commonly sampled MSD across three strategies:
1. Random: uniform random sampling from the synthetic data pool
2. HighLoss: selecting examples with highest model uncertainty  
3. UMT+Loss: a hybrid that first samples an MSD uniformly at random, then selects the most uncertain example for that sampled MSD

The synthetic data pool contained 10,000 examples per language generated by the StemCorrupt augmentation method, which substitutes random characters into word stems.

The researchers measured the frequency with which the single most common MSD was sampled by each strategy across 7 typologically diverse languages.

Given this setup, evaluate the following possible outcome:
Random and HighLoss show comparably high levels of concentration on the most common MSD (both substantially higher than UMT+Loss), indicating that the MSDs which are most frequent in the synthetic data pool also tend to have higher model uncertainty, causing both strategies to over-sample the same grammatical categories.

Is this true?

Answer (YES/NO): NO